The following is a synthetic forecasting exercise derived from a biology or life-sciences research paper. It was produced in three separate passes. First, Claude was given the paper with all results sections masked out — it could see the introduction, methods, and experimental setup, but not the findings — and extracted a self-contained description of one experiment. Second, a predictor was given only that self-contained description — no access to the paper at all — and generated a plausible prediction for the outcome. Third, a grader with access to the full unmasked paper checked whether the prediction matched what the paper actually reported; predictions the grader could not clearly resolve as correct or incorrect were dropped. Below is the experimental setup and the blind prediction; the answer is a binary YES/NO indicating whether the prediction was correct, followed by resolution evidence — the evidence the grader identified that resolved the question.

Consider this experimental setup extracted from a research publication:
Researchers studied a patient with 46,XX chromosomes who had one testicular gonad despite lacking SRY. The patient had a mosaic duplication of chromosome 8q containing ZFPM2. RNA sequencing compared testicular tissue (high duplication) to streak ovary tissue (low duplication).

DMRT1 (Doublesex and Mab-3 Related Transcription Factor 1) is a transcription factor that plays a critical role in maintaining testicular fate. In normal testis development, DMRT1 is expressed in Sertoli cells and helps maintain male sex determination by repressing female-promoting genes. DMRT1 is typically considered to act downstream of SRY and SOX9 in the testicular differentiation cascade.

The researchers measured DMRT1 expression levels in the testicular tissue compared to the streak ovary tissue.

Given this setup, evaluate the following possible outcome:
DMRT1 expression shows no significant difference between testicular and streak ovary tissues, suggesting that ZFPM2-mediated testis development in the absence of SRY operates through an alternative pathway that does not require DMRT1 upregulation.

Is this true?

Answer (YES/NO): NO